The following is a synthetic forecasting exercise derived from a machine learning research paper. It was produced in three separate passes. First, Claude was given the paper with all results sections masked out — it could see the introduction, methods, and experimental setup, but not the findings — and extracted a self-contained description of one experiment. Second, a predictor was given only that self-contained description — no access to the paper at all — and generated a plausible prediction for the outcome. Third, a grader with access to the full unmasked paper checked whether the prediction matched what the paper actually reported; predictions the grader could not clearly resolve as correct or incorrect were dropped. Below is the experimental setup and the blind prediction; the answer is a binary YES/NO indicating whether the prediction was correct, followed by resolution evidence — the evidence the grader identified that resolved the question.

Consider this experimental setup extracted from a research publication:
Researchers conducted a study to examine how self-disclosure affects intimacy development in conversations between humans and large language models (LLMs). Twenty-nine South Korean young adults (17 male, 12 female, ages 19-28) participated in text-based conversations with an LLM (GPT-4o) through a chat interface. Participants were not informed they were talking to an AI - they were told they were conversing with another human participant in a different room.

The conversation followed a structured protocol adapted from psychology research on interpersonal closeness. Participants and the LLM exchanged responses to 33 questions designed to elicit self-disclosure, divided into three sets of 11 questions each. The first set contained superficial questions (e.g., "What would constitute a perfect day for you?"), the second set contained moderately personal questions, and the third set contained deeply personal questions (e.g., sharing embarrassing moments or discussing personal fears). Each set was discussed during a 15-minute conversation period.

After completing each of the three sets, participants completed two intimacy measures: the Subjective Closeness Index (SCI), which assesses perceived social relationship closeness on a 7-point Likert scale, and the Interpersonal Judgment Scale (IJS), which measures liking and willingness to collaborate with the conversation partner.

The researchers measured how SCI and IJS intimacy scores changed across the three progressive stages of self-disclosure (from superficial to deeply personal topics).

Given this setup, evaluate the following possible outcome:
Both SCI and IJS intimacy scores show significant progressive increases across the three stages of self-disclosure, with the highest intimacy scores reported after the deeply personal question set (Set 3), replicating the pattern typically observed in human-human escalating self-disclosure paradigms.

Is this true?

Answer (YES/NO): NO